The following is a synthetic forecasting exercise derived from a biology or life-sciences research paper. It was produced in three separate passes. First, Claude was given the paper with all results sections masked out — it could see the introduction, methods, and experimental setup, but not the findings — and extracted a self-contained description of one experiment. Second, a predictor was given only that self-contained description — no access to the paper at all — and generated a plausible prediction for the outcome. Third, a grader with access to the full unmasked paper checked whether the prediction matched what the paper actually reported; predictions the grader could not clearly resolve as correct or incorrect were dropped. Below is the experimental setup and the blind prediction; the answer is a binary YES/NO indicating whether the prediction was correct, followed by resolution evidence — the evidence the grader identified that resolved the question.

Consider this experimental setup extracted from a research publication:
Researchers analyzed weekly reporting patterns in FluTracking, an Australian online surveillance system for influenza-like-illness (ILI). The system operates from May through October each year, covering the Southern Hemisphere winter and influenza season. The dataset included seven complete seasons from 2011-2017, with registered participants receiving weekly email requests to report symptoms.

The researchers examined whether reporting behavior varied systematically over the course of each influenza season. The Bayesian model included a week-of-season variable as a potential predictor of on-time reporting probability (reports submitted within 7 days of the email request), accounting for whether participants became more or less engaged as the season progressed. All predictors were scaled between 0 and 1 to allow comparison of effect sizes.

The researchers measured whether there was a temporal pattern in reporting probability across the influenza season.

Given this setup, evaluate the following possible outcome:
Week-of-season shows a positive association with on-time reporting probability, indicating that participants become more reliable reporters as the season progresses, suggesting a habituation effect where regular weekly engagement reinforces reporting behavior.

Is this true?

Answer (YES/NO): NO